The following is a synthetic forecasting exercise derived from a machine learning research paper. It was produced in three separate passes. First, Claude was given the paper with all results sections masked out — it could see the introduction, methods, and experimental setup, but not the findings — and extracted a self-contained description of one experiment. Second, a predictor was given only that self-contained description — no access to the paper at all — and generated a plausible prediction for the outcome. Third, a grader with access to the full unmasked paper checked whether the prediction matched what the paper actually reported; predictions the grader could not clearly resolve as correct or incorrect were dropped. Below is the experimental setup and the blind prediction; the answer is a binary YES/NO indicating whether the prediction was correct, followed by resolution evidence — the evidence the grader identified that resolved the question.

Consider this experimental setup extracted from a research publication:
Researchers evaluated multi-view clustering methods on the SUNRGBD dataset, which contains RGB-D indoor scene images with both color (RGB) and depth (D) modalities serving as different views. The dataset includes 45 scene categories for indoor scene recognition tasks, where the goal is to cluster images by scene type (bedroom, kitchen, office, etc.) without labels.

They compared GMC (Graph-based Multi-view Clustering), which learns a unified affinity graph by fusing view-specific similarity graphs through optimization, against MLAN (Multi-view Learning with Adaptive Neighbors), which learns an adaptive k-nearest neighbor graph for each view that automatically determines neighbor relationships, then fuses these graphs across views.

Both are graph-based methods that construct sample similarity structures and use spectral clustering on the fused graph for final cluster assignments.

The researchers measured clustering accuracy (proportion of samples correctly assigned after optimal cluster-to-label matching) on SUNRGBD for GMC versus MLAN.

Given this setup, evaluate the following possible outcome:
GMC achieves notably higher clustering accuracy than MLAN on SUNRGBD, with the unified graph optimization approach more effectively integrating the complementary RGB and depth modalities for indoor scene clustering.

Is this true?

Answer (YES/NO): YES